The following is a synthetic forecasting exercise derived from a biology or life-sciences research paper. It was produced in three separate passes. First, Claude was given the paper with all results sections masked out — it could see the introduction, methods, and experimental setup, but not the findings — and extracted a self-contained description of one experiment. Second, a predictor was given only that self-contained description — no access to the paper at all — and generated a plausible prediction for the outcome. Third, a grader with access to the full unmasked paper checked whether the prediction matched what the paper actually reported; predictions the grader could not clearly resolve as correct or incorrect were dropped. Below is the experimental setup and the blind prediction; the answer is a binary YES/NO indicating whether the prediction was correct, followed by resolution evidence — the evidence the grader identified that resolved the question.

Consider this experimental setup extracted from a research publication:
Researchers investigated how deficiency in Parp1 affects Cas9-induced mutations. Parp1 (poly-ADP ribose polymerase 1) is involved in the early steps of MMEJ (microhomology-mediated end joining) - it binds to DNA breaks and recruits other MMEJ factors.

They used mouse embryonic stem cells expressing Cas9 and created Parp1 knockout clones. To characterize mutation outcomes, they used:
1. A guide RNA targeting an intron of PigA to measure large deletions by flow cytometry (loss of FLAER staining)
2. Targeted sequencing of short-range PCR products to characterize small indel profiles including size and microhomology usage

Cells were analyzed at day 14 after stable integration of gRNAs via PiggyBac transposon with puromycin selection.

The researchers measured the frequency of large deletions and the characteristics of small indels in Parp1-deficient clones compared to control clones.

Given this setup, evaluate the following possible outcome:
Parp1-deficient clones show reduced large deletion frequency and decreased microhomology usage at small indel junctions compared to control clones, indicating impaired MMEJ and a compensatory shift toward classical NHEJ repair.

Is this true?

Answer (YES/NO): NO